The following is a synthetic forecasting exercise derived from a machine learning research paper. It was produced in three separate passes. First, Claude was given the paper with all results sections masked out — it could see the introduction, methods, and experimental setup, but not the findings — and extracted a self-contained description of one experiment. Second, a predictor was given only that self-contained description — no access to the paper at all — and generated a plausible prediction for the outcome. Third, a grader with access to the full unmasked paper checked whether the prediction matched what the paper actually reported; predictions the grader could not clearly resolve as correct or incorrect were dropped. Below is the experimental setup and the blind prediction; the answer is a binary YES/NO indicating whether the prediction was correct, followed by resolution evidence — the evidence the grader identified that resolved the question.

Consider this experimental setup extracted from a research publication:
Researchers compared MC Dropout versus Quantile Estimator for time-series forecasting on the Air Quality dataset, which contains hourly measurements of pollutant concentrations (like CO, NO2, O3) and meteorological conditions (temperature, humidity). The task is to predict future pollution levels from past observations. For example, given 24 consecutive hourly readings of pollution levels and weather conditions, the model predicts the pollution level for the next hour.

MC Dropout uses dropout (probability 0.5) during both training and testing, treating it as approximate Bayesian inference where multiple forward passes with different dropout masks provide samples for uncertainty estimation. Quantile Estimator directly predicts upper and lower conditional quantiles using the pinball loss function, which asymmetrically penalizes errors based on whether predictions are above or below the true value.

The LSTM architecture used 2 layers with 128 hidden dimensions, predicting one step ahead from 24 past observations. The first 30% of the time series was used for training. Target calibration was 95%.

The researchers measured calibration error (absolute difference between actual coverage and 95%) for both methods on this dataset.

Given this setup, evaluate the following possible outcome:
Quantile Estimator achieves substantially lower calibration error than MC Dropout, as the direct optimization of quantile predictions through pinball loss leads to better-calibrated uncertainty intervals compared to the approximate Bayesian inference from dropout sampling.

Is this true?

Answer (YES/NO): NO